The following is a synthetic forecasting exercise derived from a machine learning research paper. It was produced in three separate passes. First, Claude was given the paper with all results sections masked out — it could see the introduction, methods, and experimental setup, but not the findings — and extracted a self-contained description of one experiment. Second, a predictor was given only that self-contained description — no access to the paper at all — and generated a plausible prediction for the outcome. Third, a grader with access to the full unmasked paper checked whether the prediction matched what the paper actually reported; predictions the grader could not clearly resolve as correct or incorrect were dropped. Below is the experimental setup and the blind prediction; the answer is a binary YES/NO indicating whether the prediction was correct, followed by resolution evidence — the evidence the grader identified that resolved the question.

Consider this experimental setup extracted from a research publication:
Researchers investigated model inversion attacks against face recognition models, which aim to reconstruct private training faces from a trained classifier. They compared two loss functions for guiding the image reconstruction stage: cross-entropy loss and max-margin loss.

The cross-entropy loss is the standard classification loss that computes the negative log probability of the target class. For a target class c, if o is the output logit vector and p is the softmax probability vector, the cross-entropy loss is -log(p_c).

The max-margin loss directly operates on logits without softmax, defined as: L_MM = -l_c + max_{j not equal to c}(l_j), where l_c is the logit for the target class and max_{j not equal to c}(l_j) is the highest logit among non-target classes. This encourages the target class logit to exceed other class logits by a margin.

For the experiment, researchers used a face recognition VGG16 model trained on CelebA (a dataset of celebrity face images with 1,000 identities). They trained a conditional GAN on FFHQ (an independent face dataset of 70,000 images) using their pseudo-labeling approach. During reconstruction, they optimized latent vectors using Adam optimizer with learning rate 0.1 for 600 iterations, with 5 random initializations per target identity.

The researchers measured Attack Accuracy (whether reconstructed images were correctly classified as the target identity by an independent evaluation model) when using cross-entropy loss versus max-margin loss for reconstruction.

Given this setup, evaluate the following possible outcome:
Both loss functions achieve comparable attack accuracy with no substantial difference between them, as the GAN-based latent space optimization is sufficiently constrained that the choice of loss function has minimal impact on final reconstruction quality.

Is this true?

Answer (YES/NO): NO